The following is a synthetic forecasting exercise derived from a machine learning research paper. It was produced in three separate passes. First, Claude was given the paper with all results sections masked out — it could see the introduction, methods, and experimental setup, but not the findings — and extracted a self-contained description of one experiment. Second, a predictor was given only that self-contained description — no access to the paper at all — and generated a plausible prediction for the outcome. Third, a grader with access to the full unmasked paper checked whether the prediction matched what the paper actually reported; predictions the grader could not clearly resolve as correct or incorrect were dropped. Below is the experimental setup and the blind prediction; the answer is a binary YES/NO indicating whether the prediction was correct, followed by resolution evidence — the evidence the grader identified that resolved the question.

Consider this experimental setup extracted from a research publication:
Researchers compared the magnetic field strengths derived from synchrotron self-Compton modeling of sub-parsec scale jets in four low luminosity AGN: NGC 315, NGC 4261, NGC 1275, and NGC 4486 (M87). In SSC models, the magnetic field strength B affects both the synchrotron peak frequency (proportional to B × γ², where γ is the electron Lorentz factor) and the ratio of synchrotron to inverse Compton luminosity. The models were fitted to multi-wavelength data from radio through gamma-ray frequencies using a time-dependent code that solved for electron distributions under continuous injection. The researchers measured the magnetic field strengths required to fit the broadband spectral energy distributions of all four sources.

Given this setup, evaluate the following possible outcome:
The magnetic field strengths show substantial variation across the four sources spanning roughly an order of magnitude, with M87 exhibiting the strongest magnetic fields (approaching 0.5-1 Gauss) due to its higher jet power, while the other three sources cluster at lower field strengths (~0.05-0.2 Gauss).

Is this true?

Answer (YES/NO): NO